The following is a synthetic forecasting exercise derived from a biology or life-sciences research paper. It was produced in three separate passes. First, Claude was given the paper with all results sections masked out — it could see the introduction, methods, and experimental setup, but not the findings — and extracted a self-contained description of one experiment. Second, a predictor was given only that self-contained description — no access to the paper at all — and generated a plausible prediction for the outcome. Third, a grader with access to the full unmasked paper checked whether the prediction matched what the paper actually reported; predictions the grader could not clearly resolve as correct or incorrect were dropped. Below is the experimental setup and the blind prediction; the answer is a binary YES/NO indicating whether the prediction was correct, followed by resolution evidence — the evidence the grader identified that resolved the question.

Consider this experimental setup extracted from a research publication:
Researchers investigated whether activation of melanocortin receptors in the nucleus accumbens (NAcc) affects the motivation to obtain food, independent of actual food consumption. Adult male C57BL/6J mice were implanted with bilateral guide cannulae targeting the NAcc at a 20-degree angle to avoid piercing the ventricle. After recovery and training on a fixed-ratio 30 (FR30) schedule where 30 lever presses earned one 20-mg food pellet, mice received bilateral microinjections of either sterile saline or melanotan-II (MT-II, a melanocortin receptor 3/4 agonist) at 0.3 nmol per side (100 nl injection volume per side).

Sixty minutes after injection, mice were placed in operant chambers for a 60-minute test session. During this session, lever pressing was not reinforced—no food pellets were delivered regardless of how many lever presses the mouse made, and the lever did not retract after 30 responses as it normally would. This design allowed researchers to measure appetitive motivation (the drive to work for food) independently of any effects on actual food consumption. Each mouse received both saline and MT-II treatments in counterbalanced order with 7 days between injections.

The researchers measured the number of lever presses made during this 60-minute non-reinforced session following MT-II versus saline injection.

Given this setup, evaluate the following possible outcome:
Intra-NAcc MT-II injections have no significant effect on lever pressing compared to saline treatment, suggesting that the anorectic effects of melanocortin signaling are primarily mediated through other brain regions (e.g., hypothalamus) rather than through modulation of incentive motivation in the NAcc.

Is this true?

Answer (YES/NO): NO